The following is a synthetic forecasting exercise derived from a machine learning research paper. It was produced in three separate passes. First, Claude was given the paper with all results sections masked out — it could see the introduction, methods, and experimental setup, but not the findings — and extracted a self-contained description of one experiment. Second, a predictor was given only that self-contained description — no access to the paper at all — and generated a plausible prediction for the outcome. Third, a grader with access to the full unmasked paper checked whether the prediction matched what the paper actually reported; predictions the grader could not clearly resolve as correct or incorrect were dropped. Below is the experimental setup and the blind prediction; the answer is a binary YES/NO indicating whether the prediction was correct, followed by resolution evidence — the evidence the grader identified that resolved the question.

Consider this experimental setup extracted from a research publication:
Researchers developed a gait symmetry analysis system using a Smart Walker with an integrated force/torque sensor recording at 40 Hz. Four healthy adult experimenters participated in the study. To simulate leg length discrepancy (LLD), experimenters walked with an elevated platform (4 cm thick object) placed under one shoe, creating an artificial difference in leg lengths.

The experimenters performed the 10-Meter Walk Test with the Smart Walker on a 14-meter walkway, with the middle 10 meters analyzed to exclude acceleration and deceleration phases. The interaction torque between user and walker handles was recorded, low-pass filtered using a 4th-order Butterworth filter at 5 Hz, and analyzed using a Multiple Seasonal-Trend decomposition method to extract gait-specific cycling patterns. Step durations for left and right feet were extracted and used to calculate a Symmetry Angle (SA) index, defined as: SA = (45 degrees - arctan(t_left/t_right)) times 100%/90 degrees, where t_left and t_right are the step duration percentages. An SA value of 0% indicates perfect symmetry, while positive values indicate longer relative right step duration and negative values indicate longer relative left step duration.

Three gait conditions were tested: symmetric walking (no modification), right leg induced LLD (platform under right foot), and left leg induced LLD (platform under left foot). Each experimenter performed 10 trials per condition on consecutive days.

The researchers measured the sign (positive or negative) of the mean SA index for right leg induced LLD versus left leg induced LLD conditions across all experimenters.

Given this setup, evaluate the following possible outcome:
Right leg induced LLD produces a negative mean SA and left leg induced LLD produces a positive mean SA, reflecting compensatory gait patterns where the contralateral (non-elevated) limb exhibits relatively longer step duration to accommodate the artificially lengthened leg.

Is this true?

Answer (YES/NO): NO